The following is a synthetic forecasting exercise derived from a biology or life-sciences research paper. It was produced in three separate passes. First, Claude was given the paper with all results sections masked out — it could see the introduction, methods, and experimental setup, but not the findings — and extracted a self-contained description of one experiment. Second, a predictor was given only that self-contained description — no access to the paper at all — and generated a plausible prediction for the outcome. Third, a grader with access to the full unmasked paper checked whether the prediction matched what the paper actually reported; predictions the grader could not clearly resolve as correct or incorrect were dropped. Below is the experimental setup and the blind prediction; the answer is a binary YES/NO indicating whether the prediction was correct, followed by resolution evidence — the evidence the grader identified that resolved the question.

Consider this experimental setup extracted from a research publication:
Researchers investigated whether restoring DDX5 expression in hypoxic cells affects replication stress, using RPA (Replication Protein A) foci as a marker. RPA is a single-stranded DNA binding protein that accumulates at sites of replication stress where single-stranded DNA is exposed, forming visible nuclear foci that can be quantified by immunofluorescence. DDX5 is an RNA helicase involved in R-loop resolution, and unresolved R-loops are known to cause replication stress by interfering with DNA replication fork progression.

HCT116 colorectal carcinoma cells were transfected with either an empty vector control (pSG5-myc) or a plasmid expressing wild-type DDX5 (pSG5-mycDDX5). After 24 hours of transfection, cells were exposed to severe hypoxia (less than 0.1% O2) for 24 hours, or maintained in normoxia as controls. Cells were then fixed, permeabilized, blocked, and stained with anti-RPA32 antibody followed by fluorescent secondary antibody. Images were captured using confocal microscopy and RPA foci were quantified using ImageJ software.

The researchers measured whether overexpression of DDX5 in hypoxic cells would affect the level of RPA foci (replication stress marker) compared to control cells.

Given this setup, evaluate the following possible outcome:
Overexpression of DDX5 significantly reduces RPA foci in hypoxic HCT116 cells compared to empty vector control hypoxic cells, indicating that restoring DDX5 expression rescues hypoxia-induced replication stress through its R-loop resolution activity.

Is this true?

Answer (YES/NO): NO